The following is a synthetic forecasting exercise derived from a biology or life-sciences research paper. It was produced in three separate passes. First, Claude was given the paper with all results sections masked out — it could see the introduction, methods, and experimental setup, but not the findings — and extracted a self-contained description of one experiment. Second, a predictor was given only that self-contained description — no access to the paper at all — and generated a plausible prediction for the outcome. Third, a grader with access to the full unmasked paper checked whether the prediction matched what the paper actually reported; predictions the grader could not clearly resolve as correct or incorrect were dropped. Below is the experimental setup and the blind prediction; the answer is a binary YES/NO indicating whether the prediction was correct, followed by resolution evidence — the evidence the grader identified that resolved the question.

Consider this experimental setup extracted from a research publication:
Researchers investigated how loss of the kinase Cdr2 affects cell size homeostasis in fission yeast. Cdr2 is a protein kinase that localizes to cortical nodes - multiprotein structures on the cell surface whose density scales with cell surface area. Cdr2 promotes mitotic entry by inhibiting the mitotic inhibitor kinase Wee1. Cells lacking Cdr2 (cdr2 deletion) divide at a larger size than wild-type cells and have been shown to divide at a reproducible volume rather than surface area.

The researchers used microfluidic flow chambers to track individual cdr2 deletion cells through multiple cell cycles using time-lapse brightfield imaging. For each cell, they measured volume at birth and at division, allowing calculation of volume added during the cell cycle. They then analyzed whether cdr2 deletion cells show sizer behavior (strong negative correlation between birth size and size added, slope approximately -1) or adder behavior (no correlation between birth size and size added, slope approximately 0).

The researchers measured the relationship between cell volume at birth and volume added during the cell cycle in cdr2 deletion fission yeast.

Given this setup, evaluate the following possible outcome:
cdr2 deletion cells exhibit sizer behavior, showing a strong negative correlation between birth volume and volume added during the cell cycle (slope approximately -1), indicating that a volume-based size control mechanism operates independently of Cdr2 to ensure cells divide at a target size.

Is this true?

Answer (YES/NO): NO